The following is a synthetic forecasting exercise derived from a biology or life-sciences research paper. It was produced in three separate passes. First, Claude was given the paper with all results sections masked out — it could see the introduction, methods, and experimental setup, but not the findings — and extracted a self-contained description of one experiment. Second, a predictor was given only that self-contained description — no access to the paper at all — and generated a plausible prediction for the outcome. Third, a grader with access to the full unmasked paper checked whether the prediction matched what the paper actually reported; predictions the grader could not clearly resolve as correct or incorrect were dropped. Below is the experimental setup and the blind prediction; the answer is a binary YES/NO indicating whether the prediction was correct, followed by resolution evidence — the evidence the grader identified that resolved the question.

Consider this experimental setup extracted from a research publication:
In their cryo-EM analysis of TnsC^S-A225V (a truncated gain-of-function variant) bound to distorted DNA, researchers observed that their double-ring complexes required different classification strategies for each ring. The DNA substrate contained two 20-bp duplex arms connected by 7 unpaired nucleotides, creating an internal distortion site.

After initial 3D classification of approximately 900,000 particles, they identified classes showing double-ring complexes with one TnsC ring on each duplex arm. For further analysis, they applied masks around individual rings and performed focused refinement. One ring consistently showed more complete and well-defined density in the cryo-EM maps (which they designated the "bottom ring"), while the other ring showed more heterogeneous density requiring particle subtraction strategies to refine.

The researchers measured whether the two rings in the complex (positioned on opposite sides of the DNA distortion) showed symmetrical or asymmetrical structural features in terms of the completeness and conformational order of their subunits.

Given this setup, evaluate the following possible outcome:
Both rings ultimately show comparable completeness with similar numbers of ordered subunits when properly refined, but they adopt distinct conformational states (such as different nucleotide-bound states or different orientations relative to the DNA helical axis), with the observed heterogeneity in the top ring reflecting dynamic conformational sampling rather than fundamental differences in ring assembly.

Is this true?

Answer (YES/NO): NO